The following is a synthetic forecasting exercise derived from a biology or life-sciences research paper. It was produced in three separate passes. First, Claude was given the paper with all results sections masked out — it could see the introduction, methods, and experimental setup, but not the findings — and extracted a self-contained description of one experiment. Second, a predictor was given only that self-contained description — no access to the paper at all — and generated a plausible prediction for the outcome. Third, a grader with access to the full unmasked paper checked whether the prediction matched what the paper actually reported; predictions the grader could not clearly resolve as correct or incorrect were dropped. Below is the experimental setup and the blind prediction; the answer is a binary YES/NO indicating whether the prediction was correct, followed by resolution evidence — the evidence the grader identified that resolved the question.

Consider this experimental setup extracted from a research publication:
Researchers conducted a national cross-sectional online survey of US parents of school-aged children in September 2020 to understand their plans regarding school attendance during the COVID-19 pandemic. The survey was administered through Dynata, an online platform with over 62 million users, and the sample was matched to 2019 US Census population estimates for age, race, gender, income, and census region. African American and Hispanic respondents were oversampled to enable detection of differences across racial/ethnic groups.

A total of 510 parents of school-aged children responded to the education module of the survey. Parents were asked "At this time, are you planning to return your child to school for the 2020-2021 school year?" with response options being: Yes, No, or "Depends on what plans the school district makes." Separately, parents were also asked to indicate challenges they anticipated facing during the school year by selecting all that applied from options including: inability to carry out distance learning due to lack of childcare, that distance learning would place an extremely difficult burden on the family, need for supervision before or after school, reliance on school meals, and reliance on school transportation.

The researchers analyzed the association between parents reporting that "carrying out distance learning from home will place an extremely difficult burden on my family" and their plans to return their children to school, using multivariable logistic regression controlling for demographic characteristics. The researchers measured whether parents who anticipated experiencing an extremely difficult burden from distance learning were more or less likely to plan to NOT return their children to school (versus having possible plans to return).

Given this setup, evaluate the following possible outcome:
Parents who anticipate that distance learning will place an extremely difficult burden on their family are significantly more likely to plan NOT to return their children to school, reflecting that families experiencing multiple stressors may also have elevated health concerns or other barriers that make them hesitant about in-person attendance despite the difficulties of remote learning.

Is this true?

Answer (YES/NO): NO